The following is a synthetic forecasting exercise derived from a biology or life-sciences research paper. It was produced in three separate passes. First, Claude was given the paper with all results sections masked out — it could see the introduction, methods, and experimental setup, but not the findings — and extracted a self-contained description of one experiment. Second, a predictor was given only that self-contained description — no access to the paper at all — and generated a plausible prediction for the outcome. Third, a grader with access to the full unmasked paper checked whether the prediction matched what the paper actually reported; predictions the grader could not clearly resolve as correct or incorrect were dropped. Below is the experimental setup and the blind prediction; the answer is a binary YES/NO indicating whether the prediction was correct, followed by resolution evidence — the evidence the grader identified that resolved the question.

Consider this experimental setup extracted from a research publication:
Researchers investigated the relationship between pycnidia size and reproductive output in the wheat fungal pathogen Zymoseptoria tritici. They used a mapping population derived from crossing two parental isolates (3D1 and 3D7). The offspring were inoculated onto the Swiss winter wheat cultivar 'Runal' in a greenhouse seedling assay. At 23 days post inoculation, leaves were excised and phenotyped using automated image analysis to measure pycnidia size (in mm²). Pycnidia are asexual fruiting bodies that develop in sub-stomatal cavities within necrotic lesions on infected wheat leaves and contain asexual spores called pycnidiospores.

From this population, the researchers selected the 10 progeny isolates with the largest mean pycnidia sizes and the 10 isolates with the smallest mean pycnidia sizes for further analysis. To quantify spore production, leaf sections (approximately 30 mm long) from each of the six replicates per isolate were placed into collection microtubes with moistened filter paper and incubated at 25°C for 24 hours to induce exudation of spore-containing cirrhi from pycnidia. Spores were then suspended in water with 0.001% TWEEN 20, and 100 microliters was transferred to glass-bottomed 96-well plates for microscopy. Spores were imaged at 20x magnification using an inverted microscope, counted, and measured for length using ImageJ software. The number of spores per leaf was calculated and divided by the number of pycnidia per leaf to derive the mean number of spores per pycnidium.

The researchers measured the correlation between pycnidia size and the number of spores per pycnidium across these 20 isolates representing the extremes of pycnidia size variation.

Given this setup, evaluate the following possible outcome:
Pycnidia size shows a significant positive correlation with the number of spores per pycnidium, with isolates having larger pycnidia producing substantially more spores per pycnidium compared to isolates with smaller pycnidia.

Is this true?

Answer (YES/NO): NO